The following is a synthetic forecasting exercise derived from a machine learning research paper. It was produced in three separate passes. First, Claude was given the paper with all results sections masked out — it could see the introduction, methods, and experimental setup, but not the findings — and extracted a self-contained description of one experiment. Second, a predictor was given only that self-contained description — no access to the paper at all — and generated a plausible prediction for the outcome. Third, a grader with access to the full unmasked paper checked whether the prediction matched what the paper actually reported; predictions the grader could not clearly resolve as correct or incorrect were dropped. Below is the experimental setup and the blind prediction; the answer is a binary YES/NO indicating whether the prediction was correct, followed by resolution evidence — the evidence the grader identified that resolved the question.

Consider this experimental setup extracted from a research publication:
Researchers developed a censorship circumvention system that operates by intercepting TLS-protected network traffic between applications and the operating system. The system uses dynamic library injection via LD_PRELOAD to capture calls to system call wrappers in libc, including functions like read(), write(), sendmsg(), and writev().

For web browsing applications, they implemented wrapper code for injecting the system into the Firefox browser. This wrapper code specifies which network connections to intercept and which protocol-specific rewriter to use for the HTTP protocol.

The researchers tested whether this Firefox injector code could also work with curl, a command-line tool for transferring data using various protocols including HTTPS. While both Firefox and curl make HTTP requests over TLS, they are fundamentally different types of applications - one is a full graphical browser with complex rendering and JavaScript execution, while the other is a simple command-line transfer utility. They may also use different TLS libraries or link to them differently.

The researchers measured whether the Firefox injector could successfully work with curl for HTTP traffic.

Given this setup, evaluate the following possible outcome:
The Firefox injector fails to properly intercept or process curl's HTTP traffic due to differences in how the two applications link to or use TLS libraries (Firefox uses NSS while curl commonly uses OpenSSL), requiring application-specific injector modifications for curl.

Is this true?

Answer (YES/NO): NO